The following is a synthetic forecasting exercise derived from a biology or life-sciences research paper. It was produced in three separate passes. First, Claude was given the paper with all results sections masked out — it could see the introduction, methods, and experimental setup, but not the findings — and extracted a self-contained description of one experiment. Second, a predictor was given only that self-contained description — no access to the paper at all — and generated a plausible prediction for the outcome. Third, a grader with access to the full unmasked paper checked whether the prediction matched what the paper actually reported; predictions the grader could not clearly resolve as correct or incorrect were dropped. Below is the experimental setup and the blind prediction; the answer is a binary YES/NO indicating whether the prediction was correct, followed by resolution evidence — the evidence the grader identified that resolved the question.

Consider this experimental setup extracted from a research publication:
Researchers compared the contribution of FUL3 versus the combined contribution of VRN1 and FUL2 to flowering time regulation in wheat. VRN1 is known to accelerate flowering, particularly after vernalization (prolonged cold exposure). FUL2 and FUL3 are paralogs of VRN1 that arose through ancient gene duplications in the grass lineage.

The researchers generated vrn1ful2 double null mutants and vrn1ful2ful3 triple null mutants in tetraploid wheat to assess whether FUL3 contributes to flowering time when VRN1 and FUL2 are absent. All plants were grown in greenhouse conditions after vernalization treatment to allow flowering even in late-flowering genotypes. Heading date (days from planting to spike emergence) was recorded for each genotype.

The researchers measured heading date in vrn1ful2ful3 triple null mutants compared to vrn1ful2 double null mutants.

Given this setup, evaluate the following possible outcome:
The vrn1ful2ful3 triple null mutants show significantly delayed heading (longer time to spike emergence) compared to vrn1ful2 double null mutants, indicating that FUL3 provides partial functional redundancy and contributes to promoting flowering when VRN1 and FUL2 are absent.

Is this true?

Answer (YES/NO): YES